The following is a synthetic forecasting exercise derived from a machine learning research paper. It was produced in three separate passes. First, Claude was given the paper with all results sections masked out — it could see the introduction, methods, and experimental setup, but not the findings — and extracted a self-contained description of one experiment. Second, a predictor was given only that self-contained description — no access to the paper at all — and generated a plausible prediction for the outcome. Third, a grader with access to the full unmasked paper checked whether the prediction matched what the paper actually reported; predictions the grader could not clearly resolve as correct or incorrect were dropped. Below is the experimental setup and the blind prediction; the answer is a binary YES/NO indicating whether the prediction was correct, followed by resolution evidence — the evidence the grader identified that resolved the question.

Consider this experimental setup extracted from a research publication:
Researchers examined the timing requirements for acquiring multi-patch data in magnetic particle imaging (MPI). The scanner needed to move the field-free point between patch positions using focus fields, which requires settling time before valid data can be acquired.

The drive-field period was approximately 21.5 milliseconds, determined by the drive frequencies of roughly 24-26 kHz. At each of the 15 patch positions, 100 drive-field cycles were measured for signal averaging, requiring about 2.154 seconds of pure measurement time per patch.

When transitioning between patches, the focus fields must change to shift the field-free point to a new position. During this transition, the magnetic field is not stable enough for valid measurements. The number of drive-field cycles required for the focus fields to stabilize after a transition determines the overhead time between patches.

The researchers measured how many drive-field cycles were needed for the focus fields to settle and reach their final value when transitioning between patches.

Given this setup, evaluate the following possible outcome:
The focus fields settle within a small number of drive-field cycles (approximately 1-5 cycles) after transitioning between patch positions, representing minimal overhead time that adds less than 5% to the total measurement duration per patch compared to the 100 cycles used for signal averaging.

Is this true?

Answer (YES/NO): NO